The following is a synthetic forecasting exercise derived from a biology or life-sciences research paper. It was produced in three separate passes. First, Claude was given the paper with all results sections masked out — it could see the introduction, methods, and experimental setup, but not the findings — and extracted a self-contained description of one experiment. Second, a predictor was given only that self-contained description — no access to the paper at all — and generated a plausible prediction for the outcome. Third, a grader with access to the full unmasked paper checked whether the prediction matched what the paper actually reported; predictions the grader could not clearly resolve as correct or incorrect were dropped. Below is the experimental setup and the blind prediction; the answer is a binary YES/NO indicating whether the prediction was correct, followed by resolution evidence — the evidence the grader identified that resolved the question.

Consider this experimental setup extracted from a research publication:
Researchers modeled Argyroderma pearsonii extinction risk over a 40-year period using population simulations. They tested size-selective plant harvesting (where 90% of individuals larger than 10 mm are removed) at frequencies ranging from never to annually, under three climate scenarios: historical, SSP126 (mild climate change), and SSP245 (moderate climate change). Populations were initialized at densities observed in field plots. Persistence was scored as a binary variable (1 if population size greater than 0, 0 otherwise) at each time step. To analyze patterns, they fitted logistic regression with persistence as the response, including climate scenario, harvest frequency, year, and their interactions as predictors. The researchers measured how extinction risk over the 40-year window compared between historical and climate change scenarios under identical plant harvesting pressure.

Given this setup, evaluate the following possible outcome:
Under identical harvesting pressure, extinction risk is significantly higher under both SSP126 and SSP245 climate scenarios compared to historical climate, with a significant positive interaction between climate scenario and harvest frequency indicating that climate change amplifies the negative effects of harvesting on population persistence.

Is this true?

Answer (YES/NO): NO